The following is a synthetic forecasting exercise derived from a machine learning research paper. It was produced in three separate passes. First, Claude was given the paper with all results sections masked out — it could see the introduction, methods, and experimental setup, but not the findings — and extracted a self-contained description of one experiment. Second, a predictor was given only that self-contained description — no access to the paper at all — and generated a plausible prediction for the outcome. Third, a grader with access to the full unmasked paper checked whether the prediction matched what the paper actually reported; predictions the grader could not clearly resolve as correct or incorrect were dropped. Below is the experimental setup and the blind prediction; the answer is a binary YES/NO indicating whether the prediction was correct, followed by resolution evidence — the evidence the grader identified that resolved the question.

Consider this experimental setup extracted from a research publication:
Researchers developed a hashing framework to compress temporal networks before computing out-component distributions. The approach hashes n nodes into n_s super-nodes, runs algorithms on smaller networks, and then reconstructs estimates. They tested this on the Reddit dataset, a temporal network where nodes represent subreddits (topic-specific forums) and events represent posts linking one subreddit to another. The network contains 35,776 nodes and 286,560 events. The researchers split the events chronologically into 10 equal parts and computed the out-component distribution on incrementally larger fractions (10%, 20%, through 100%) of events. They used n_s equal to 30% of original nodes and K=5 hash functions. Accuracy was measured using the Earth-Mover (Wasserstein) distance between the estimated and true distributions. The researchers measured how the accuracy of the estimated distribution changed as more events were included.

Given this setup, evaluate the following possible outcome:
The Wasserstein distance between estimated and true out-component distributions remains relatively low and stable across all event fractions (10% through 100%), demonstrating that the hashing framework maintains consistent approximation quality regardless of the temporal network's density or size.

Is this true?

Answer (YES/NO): NO